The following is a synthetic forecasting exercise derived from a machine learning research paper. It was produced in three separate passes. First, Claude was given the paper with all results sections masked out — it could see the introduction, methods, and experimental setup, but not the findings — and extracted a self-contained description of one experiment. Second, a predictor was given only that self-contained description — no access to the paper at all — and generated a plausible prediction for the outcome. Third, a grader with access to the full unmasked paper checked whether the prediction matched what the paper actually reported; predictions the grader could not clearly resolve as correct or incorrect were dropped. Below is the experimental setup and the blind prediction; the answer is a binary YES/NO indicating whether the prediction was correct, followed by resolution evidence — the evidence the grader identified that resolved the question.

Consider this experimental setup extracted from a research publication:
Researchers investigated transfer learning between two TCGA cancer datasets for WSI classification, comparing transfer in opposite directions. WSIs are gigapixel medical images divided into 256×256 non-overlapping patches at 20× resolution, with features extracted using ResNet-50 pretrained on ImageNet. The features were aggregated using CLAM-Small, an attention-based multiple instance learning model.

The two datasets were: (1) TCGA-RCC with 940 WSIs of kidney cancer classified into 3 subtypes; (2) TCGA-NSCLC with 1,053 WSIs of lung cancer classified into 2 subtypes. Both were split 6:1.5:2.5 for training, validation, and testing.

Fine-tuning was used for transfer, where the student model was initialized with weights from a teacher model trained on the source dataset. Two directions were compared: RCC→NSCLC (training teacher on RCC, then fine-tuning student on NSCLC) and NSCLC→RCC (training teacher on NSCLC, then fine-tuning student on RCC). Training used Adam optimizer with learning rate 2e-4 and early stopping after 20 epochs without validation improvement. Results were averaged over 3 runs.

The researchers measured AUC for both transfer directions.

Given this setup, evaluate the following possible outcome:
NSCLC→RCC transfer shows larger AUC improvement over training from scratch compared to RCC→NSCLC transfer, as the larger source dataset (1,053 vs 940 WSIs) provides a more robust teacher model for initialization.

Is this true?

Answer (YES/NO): NO